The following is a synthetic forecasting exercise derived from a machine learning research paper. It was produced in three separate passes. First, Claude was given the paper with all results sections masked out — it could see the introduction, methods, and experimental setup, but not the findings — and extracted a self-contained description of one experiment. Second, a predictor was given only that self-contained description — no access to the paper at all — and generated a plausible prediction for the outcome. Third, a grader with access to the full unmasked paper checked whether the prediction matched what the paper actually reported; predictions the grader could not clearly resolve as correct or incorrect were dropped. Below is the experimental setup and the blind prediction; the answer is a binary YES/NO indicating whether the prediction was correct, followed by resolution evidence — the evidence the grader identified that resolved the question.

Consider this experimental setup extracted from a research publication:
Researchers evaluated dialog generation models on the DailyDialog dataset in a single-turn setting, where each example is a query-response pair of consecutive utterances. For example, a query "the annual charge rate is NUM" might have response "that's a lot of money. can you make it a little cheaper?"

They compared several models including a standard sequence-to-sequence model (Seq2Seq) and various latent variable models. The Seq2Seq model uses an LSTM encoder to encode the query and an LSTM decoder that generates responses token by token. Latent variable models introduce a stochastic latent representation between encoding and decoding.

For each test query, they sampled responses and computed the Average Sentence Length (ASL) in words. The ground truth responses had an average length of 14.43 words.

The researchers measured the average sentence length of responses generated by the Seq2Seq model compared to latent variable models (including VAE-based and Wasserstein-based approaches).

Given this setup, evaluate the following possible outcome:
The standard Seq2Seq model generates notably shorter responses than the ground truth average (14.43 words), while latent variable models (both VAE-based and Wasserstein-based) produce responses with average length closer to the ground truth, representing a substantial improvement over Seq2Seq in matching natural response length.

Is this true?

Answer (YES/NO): YES